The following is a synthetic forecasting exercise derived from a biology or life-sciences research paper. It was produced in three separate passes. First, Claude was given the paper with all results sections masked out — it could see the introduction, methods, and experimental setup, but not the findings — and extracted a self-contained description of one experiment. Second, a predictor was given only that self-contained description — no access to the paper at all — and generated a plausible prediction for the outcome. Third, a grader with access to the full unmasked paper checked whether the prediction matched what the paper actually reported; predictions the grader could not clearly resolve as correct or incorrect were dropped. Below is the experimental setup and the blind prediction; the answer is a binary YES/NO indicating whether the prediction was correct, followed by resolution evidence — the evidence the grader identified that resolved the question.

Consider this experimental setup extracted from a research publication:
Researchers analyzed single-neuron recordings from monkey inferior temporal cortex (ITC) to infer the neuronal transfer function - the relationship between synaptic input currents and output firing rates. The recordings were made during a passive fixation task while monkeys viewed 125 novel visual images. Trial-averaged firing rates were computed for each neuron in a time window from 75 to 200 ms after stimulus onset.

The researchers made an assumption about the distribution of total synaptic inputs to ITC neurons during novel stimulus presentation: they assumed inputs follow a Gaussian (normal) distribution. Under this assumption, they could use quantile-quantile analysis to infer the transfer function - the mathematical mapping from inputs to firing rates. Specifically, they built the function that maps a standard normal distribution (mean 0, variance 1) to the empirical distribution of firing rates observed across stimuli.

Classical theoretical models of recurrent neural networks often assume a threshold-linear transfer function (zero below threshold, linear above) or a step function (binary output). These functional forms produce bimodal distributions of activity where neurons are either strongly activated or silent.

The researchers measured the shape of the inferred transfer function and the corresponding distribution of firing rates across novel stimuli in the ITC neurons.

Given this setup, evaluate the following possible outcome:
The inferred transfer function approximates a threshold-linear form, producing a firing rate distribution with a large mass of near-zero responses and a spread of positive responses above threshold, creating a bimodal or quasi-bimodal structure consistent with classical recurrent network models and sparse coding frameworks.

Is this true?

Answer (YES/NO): NO